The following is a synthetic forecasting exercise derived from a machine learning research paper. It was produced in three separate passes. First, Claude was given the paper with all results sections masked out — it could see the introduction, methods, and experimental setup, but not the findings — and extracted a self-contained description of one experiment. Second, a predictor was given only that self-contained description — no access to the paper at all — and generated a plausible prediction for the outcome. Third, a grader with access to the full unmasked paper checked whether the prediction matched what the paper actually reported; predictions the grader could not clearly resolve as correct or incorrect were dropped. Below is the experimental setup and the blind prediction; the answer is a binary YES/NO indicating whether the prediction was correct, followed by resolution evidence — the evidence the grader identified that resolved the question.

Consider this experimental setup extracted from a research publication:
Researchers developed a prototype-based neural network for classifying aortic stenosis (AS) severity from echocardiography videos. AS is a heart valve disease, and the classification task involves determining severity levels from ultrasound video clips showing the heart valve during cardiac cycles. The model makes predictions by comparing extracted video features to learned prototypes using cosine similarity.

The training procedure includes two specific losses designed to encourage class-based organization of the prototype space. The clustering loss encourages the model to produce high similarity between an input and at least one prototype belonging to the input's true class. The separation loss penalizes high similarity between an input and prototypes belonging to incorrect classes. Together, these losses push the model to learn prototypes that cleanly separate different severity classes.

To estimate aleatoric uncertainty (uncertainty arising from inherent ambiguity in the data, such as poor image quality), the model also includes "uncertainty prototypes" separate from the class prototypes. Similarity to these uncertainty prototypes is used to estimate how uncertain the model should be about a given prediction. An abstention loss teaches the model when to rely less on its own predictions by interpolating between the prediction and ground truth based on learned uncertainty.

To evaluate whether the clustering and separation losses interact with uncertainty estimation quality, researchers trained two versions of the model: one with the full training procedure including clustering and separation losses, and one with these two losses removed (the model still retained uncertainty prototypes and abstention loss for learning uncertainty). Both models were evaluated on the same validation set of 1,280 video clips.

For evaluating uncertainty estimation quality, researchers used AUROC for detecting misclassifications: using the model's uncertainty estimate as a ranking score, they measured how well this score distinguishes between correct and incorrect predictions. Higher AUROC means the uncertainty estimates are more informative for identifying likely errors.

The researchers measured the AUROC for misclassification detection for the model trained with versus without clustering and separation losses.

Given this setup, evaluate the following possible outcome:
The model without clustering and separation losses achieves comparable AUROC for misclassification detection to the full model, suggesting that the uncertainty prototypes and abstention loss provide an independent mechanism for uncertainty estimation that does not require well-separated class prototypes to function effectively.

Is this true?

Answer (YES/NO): NO